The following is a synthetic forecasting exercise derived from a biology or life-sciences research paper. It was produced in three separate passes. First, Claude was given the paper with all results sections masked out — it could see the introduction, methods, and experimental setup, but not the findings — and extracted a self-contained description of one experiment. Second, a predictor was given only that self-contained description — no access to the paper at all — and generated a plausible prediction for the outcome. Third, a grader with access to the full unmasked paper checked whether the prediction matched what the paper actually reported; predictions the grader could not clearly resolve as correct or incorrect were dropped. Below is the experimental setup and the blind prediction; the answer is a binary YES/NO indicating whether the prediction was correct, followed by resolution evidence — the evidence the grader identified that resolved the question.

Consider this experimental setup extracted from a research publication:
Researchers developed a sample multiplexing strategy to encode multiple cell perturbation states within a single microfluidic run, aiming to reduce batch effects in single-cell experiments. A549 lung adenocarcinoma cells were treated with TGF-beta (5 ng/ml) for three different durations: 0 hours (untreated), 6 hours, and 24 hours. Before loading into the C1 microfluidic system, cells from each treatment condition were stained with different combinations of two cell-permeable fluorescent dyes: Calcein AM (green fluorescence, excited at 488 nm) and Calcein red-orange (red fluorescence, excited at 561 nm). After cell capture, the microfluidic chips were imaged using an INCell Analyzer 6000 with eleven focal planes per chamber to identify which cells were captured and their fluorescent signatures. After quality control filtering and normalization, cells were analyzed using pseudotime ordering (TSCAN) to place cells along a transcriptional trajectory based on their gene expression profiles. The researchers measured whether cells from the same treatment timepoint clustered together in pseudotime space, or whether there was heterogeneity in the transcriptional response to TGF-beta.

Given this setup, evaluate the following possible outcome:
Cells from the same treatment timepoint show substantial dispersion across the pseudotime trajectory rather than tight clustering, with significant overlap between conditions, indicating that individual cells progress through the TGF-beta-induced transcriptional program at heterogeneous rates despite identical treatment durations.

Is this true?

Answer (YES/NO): YES